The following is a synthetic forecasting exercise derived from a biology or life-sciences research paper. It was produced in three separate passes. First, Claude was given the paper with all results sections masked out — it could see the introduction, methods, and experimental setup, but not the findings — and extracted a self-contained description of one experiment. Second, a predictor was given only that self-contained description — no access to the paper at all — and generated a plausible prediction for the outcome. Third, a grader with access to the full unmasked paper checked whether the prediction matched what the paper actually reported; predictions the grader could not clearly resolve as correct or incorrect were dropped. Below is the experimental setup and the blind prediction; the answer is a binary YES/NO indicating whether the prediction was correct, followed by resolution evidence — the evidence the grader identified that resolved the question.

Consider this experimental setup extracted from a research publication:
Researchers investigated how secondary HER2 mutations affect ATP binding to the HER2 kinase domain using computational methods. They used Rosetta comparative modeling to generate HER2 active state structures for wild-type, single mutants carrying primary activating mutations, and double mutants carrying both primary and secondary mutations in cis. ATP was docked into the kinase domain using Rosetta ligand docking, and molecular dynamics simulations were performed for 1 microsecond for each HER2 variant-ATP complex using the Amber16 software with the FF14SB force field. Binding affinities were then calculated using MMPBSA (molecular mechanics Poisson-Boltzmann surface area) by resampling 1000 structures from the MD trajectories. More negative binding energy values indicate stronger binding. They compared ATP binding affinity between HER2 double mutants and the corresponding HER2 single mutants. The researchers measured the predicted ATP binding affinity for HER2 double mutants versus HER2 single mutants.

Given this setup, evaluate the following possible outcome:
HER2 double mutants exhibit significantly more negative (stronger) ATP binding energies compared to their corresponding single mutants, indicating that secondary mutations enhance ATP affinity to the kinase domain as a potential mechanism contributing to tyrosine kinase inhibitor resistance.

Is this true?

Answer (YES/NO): YES